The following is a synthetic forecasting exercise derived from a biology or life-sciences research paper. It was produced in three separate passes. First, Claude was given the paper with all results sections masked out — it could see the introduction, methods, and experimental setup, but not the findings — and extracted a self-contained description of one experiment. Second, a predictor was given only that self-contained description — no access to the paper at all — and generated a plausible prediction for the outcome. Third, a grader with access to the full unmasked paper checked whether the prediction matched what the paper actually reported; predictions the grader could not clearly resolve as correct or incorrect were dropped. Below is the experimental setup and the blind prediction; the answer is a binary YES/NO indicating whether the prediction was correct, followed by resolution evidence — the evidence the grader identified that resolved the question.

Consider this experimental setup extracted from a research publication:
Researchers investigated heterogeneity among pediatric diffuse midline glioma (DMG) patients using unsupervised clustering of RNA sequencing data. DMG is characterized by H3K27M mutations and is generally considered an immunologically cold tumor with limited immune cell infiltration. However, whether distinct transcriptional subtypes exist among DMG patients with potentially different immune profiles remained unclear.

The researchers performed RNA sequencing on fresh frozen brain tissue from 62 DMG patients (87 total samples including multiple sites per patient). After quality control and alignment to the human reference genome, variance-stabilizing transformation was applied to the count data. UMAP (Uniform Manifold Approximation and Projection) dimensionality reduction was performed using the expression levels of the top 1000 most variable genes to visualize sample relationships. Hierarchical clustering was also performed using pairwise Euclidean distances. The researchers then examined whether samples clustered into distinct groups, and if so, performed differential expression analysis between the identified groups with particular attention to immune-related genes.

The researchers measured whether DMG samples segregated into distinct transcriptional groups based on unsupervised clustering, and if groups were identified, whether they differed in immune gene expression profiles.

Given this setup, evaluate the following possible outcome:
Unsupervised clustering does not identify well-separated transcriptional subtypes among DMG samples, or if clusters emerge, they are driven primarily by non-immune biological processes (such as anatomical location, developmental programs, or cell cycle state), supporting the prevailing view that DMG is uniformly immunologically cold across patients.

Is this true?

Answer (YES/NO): YES